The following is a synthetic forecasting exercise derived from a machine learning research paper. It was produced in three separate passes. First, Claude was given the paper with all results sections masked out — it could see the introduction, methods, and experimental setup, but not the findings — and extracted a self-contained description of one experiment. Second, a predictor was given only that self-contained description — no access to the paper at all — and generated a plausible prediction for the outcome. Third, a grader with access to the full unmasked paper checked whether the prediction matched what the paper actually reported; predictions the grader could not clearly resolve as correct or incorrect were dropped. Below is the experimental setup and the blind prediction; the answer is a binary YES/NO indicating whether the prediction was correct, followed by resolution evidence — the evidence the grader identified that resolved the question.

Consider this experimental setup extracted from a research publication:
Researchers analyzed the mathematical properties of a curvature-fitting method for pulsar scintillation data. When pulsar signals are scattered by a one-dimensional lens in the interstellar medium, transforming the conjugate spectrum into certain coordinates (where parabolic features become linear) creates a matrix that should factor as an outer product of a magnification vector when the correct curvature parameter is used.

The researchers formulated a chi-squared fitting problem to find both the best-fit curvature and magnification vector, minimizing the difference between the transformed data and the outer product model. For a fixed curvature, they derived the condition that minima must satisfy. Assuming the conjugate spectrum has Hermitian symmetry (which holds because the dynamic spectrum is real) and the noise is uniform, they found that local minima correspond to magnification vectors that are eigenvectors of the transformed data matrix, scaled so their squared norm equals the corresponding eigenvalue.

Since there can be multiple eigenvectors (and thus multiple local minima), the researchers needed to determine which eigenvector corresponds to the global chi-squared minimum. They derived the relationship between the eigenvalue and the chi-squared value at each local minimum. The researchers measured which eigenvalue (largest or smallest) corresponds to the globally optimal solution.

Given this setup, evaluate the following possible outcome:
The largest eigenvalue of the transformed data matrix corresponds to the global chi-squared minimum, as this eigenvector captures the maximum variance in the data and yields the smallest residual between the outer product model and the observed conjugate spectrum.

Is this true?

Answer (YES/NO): YES